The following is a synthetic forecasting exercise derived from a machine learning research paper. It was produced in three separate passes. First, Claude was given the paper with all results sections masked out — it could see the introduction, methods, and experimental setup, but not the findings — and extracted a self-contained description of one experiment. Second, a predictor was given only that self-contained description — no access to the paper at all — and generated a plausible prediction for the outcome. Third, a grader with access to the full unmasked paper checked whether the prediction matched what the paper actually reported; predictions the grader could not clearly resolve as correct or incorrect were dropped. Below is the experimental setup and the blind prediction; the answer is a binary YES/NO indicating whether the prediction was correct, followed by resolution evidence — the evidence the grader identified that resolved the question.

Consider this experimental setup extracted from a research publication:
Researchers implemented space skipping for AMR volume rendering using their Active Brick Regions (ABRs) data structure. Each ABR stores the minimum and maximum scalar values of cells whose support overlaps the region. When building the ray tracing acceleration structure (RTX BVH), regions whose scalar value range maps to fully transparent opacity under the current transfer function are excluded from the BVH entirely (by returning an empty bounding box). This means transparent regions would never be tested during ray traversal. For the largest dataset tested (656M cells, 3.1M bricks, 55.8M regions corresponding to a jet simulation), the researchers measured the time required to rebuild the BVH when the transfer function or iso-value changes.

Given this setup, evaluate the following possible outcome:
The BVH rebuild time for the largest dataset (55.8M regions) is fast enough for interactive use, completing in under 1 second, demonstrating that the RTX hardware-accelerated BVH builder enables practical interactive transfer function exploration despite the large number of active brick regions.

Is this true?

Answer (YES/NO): YES